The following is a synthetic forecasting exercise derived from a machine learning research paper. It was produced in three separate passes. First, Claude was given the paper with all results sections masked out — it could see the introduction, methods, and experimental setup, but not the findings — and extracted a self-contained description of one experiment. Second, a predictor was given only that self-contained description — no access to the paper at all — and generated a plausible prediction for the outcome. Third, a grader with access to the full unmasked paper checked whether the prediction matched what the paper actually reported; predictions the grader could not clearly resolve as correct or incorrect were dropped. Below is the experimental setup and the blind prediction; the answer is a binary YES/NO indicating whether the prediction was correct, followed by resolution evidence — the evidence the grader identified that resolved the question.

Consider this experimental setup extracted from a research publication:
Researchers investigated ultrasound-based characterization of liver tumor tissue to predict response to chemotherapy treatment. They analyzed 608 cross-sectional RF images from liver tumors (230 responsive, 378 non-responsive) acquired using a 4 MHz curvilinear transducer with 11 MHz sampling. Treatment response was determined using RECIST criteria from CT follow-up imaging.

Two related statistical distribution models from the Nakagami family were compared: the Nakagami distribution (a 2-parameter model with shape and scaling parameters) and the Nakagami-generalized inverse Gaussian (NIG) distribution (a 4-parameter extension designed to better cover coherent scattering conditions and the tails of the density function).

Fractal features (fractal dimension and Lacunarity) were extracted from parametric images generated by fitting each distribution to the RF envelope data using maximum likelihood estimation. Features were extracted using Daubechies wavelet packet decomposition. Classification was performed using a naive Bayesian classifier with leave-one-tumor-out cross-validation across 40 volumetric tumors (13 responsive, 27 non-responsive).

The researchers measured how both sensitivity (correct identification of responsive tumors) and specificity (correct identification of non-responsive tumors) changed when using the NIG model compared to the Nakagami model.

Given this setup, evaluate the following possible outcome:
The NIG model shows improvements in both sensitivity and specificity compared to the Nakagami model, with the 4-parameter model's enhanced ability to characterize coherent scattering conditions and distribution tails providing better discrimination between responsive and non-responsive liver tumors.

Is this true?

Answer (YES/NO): NO